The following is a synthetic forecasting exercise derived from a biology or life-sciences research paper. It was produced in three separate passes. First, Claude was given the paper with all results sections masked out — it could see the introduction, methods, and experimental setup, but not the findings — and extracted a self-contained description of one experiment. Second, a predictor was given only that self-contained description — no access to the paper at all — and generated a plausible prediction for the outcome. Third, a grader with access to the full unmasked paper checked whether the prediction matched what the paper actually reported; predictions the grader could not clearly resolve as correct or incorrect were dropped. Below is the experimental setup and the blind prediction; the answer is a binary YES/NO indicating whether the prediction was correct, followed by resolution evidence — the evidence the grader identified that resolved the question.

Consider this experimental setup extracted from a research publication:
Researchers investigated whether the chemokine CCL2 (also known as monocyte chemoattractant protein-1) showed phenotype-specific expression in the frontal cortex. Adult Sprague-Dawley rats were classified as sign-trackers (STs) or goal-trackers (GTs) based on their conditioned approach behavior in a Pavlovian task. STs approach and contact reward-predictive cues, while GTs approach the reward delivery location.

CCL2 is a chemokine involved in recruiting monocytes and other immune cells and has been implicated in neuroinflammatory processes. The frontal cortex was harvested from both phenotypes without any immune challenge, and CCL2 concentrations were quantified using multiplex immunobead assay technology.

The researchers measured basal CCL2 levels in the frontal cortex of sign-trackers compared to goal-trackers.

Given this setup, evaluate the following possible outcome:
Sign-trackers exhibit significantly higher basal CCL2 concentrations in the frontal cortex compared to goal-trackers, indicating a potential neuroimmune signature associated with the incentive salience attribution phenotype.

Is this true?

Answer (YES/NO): YES